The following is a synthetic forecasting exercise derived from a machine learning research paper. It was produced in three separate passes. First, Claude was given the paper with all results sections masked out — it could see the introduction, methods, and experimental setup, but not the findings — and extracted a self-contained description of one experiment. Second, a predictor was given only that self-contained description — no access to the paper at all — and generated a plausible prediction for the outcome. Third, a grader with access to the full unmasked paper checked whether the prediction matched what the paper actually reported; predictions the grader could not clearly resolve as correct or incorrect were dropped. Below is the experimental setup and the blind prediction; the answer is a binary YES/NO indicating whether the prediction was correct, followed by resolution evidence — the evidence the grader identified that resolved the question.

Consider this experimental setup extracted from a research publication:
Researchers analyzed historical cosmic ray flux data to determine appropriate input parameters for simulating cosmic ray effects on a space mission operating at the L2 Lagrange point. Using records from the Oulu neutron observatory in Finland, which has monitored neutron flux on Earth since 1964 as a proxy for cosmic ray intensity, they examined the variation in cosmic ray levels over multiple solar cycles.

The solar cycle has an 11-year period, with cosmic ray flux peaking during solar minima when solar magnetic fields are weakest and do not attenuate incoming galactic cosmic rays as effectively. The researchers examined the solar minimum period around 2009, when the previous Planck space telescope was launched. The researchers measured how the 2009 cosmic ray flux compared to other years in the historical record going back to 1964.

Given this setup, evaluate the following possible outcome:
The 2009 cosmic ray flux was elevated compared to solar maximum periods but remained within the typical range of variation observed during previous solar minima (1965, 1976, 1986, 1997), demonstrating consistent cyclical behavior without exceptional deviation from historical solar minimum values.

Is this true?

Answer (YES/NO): NO